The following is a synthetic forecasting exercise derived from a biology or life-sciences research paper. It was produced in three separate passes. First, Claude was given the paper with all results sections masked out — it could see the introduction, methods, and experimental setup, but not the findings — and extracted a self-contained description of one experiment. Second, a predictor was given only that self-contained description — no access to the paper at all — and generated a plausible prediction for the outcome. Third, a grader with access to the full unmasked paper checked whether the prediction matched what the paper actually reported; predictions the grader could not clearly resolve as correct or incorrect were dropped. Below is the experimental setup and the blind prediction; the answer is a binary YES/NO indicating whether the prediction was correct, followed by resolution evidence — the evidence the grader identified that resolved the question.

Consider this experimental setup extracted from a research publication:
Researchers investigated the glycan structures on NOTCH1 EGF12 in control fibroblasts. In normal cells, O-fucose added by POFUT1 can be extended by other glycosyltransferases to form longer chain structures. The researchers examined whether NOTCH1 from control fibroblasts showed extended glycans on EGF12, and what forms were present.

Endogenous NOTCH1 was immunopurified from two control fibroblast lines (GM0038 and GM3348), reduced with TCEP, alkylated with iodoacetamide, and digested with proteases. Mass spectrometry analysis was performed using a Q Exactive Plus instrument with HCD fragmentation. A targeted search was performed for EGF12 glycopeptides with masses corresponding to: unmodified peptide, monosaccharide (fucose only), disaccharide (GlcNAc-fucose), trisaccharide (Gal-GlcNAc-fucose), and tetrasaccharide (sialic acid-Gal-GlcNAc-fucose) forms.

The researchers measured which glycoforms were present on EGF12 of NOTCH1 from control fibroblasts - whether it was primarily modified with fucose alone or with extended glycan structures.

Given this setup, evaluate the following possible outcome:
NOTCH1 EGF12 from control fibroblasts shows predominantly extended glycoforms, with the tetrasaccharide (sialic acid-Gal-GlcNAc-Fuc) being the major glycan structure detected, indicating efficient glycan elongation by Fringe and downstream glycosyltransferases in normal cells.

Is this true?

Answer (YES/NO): NO